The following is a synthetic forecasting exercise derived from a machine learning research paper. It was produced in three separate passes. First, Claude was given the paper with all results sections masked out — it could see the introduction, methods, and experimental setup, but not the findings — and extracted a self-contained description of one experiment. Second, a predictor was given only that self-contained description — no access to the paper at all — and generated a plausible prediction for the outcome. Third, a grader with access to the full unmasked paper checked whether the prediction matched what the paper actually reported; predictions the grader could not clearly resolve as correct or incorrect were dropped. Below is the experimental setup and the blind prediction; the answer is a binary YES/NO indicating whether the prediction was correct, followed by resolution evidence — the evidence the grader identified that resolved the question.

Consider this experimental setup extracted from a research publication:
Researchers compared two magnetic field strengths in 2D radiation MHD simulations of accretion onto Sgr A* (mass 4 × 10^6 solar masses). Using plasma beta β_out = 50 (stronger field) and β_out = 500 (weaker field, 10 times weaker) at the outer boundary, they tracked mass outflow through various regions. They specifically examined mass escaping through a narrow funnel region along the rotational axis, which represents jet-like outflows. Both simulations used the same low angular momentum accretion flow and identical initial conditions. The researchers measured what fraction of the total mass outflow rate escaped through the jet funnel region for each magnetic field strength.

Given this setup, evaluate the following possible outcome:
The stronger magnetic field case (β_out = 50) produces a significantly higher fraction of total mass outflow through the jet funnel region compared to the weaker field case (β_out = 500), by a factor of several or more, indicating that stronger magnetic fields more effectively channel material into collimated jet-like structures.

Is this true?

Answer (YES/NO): NO